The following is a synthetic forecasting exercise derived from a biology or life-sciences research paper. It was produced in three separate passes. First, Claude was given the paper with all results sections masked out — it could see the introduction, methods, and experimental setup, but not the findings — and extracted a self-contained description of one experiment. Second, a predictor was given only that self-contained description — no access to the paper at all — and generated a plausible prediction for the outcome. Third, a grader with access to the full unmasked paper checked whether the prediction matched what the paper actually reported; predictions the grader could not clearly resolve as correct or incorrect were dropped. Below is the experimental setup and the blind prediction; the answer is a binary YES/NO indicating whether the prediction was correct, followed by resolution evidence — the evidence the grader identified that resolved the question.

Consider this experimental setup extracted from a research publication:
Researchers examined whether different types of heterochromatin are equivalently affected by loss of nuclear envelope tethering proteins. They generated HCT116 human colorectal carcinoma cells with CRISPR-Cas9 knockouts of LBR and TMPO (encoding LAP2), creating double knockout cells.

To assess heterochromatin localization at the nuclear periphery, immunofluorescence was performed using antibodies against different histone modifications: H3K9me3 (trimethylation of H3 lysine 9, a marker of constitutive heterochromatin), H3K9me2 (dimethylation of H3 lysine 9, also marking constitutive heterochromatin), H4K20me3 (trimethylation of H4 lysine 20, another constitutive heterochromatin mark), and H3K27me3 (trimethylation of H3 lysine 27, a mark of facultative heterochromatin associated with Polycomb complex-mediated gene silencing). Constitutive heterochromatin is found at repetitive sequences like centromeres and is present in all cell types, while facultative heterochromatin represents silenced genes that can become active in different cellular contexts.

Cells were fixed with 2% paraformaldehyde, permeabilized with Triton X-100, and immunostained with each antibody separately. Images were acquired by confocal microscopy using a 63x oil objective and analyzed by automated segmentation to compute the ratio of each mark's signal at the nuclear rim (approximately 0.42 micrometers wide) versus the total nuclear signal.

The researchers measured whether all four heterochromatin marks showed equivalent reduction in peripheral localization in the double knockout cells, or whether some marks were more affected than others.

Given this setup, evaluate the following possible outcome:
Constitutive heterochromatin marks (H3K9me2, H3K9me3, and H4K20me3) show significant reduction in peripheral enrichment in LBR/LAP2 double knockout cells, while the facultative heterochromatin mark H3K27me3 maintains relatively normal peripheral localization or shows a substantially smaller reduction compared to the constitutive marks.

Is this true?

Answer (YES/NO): NO